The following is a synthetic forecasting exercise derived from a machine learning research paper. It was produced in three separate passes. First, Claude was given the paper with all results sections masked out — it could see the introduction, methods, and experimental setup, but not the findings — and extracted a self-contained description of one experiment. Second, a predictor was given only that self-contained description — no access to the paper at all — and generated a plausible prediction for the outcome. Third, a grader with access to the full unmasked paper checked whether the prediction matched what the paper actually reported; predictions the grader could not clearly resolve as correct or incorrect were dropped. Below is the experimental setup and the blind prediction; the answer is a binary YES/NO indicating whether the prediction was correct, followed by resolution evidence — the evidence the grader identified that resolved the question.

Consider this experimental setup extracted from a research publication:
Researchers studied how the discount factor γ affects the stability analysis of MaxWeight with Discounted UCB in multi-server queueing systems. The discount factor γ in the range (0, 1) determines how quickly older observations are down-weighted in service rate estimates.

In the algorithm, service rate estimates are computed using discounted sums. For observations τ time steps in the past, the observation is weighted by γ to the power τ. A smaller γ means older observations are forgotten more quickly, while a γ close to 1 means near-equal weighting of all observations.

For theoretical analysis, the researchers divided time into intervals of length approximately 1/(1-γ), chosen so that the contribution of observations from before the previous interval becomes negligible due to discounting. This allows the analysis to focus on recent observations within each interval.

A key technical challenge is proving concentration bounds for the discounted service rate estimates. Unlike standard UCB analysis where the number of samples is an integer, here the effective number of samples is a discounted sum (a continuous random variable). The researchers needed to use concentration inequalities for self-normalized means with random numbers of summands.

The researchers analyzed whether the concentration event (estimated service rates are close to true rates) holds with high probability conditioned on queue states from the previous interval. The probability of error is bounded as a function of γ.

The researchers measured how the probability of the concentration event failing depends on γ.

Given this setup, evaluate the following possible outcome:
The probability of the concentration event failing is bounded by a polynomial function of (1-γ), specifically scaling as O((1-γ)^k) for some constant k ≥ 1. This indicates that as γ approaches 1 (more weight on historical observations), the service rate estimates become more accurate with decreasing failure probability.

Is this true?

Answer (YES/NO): YES